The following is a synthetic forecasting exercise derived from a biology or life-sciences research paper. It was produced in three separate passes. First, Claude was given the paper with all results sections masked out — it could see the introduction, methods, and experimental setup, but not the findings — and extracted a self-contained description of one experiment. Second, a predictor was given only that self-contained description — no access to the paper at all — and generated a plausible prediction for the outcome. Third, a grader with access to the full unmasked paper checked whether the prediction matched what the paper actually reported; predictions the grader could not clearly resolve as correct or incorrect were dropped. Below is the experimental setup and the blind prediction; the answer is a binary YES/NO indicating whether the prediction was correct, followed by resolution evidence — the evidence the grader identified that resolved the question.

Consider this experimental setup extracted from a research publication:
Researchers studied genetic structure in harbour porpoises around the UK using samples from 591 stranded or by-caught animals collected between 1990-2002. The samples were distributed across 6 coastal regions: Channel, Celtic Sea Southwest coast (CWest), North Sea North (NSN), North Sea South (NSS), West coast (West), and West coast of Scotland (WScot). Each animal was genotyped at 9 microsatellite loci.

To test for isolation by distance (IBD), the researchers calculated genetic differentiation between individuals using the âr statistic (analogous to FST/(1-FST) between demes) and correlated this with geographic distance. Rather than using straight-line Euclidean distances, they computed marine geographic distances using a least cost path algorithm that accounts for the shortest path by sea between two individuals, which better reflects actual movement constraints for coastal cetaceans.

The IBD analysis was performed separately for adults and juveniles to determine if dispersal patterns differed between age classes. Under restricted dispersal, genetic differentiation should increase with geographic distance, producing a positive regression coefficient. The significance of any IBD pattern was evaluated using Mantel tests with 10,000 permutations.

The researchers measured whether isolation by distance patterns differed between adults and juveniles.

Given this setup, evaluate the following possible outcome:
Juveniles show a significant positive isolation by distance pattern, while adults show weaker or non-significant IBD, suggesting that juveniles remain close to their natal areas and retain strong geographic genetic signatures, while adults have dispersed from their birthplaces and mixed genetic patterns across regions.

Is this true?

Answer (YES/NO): YES